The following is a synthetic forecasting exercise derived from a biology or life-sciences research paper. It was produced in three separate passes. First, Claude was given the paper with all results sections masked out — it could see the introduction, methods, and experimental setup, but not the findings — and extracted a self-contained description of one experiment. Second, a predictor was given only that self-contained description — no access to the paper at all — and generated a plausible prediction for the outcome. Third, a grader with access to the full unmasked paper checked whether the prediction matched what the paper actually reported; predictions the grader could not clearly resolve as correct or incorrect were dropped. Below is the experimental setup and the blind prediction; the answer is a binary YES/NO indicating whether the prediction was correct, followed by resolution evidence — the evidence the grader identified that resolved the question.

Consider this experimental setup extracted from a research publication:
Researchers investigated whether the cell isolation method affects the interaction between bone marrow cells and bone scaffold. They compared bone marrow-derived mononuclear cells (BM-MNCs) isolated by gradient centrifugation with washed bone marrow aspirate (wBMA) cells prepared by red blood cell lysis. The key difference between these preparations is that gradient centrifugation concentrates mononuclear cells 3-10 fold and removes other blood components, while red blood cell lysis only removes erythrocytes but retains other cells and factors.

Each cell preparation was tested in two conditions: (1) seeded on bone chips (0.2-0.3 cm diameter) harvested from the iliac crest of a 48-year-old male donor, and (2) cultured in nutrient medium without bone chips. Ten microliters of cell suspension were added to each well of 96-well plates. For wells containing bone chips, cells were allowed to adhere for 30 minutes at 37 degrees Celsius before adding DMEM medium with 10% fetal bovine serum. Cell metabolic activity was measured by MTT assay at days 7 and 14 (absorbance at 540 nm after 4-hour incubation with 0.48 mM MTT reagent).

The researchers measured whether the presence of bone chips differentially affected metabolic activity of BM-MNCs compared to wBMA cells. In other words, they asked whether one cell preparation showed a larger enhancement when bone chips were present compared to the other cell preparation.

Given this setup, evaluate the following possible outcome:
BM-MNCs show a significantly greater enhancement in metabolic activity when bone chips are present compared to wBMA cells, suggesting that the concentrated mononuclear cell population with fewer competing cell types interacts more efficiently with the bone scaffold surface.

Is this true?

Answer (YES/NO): YES